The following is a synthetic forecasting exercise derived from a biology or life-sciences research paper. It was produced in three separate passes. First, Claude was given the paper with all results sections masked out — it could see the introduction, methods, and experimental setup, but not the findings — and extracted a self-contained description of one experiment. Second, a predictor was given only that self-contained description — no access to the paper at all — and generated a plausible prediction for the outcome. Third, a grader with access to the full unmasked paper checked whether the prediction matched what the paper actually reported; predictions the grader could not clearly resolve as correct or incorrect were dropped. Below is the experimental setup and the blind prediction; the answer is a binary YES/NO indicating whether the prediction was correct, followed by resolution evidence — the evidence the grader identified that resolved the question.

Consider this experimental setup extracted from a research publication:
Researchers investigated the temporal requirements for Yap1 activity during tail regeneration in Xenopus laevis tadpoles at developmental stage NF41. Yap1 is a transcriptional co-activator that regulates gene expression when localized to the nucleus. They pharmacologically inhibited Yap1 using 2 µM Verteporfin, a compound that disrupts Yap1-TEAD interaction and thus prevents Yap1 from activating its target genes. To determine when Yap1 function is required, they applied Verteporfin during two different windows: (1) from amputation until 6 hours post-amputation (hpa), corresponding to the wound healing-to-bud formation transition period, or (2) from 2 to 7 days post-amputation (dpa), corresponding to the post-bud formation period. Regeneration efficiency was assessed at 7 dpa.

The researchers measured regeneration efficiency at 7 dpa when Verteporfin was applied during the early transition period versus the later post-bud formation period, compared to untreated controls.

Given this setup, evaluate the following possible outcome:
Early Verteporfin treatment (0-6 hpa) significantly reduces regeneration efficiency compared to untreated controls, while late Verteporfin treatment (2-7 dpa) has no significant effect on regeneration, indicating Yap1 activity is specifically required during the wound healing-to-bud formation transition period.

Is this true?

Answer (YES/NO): YES